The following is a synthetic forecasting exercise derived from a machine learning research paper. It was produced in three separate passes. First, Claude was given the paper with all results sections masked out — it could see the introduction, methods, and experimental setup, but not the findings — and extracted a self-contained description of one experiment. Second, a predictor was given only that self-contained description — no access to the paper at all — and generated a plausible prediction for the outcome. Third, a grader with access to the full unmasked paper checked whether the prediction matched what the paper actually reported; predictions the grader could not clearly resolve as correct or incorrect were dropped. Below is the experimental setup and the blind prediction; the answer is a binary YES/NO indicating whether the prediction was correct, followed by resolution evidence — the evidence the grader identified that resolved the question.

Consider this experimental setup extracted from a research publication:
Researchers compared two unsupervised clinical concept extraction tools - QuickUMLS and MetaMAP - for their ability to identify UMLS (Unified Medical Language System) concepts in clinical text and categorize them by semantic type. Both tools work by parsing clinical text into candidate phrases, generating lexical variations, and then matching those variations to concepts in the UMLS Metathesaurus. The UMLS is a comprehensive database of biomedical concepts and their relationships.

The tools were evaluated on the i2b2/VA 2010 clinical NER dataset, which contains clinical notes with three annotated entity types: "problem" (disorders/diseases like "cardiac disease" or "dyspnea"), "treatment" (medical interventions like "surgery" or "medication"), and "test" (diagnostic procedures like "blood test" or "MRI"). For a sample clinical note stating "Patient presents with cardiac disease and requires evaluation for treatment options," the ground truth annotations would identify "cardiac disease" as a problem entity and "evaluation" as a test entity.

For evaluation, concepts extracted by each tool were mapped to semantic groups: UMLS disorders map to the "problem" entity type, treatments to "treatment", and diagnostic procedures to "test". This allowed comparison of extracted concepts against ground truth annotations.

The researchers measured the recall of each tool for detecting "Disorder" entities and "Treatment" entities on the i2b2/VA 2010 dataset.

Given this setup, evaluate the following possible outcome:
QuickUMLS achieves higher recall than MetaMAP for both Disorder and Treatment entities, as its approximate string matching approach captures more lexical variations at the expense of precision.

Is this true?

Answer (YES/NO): YES